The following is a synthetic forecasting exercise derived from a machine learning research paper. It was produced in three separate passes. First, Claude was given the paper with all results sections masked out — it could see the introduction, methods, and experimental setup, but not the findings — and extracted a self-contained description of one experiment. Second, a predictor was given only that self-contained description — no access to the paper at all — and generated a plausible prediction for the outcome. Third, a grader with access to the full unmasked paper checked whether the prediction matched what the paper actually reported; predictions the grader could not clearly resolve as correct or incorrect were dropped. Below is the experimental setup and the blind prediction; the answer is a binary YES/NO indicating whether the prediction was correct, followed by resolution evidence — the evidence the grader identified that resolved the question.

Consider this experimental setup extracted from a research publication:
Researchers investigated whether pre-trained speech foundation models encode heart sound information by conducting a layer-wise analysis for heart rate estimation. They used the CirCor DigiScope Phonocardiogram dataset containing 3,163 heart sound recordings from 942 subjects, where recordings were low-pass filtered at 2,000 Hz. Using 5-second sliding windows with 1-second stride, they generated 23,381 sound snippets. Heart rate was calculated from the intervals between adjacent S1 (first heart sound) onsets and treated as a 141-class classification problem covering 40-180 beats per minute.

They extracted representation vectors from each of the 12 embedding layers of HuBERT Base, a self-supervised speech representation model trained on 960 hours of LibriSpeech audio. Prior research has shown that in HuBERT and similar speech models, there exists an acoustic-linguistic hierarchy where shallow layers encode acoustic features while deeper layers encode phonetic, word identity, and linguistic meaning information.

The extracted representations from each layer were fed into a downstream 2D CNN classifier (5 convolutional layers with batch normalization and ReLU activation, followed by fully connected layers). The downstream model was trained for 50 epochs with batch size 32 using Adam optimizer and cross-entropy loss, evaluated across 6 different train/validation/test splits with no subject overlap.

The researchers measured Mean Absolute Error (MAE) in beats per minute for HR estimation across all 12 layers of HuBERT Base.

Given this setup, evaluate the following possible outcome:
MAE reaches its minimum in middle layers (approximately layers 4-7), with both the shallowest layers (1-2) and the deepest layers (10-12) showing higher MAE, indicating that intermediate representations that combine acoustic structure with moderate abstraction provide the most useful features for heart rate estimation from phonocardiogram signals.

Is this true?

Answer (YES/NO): NO